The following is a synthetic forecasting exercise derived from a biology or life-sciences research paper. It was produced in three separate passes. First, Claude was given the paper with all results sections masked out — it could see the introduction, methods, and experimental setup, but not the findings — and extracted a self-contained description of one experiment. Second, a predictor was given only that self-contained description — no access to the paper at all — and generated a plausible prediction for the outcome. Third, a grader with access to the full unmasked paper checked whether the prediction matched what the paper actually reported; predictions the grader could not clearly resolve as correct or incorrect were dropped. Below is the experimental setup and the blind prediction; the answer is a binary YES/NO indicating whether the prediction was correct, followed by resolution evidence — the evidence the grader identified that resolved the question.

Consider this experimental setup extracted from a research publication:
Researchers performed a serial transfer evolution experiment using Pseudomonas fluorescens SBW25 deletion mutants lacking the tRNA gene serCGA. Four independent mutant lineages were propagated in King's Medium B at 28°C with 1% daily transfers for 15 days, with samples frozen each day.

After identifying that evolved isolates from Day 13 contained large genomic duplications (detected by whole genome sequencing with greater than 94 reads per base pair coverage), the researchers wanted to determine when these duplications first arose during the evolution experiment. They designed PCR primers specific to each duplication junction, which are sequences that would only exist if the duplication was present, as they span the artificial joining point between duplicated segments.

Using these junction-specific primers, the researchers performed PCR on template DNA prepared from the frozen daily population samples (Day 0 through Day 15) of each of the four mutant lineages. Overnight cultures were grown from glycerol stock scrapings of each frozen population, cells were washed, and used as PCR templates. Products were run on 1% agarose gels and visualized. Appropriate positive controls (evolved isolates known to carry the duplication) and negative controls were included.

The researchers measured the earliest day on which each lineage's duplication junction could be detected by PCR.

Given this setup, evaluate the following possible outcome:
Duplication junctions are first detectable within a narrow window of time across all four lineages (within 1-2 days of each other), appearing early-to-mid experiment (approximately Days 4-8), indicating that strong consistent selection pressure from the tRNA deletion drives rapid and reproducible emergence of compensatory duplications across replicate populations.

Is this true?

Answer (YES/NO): NO